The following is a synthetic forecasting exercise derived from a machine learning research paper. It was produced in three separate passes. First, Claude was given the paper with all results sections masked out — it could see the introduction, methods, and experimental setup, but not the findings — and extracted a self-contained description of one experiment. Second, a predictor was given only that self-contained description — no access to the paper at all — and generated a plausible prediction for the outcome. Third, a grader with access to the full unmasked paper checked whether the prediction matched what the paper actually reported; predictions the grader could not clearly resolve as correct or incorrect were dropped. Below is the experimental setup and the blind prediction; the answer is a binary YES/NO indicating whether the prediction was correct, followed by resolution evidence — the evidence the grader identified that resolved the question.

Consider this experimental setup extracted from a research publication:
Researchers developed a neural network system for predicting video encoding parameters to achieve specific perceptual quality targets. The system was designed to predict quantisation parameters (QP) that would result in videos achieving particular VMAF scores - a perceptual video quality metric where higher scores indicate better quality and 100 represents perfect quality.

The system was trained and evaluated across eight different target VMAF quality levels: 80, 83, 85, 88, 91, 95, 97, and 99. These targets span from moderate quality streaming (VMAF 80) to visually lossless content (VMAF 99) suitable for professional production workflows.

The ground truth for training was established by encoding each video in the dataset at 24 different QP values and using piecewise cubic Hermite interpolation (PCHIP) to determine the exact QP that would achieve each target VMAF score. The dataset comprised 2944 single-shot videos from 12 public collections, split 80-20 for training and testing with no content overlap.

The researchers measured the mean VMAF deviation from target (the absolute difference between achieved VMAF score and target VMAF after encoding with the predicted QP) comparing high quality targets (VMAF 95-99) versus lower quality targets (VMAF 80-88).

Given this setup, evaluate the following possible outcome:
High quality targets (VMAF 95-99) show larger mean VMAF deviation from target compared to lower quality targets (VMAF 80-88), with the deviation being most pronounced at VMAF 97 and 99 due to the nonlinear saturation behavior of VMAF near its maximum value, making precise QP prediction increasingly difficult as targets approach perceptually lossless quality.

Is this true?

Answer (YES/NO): NO